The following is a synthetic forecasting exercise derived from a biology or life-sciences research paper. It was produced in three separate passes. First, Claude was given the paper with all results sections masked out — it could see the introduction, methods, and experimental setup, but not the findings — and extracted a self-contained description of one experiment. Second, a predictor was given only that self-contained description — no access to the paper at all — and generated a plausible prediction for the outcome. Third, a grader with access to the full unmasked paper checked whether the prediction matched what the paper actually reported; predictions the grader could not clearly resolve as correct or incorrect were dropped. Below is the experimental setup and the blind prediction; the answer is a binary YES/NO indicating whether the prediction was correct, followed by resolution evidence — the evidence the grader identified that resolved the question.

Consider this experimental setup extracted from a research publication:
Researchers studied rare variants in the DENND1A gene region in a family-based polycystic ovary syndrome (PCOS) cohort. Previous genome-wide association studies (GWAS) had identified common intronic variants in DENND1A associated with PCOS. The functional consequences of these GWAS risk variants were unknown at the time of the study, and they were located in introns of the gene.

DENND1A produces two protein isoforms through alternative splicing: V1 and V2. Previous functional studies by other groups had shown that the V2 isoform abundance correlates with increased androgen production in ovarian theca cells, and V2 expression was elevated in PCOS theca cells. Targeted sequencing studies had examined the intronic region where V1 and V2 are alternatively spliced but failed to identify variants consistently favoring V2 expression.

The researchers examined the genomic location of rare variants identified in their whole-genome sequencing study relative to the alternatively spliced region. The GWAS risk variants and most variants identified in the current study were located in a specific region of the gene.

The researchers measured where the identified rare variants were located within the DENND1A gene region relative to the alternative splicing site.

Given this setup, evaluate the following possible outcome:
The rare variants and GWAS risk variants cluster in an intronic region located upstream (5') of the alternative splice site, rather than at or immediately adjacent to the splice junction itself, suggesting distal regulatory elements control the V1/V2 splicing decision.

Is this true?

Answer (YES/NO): YES